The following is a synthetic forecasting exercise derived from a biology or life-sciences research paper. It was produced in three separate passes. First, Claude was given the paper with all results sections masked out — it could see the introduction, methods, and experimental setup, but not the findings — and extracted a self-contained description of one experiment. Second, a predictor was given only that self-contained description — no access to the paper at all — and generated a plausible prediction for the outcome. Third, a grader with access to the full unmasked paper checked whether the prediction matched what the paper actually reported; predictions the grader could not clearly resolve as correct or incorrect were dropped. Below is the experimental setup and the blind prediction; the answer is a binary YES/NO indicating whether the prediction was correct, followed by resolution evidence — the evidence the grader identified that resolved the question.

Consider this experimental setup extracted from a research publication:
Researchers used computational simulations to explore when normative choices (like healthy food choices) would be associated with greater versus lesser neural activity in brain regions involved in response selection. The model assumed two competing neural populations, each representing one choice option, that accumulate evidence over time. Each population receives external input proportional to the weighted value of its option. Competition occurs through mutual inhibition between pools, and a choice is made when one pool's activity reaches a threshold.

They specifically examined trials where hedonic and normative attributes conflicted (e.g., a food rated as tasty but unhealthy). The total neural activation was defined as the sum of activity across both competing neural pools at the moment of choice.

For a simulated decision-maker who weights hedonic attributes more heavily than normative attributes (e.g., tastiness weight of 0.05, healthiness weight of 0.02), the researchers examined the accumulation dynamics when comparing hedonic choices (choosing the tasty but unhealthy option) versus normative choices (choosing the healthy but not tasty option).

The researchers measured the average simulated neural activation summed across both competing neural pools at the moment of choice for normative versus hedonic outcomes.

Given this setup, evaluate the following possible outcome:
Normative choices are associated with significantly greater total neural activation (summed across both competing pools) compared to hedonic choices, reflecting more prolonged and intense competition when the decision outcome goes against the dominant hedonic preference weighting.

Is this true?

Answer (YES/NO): YES